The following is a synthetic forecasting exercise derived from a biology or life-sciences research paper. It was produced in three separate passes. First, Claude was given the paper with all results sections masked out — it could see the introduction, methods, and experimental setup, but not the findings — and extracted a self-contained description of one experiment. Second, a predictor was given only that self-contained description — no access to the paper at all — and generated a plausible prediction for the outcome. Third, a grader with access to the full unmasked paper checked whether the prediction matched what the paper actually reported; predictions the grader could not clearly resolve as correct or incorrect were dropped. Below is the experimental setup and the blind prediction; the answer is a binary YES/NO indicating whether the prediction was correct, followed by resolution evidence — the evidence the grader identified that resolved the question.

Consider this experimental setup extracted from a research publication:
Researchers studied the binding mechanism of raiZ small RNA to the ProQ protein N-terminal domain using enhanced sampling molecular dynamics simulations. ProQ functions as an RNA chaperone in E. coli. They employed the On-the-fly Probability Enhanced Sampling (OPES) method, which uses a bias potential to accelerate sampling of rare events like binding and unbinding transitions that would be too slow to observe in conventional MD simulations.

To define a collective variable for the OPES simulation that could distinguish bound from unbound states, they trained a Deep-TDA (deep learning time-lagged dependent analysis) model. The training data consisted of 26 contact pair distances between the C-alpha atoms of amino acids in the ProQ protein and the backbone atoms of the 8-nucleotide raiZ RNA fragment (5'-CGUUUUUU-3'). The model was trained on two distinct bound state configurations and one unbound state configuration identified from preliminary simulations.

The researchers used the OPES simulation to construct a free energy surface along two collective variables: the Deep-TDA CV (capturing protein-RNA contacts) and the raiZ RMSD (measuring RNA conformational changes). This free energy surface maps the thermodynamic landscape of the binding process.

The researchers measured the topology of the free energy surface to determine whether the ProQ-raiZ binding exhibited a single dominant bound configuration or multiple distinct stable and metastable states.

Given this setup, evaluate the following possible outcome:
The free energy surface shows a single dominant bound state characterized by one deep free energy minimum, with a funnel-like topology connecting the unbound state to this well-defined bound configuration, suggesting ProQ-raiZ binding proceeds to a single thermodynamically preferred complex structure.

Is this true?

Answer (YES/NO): NO